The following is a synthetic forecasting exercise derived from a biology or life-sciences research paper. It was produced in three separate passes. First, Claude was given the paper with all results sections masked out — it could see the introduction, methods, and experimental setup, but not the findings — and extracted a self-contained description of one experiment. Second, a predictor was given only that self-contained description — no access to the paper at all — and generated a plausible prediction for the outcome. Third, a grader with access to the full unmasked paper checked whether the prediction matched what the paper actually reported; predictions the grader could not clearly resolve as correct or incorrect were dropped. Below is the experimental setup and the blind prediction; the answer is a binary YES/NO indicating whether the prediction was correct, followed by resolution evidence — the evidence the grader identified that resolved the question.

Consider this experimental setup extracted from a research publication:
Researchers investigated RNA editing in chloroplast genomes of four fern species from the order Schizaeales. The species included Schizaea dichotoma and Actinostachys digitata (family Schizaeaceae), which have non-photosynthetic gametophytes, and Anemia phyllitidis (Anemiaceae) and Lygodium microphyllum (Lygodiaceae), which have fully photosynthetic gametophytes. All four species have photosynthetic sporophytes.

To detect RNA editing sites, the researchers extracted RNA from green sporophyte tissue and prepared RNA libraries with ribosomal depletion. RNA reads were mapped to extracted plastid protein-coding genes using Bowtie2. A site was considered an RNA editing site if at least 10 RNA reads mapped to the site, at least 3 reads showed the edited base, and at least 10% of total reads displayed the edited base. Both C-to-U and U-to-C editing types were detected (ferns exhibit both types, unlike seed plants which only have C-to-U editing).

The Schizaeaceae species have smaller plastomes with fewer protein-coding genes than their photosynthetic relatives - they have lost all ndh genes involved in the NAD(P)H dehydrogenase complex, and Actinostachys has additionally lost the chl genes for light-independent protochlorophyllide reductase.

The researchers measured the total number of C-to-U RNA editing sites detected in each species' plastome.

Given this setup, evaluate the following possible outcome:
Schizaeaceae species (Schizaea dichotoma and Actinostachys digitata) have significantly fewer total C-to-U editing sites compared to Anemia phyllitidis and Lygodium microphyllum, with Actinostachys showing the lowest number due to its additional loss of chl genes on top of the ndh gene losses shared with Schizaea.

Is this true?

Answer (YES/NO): NO